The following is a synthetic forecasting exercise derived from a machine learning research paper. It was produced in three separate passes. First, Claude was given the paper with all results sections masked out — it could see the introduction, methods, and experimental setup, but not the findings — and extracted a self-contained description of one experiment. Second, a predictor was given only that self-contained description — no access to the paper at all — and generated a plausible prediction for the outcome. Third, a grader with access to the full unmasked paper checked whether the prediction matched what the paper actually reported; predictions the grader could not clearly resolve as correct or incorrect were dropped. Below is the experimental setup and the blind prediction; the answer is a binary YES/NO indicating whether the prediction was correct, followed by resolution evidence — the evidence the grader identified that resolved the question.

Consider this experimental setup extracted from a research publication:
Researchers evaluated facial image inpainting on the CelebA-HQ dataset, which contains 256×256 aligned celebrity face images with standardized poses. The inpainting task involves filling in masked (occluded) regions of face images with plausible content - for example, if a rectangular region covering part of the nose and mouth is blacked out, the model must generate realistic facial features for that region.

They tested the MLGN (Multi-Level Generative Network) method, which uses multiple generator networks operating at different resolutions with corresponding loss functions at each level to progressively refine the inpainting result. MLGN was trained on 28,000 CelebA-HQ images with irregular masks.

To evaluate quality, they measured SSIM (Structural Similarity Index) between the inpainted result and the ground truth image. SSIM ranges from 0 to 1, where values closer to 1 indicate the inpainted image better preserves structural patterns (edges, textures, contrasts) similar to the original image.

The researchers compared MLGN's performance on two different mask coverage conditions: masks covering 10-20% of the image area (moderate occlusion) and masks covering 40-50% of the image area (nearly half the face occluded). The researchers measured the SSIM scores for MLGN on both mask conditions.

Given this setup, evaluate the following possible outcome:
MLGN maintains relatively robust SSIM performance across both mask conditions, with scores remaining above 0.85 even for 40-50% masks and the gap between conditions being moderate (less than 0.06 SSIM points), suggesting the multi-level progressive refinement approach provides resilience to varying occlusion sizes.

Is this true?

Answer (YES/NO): NO